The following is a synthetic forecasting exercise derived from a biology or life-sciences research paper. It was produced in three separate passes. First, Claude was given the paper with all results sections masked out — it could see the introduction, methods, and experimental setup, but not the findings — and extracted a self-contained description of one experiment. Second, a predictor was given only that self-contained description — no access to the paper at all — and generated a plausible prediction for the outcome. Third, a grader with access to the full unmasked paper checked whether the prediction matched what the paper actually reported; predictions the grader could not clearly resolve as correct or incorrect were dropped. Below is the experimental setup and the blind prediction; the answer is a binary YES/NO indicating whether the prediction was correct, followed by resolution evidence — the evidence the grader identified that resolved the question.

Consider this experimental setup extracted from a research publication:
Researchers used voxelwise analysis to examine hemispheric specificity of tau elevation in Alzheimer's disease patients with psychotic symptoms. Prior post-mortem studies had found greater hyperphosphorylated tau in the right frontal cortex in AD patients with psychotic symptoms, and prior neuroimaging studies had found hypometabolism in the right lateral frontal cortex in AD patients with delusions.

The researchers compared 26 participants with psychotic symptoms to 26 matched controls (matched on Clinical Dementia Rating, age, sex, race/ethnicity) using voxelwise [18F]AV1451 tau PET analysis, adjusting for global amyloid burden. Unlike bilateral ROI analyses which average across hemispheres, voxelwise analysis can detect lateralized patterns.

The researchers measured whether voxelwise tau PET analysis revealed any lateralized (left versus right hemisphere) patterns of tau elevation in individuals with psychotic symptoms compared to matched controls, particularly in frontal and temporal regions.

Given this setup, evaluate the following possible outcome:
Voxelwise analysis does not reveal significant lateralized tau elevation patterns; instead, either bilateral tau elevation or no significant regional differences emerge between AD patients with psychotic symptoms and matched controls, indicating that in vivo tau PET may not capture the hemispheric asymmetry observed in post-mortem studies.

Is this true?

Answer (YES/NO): NO